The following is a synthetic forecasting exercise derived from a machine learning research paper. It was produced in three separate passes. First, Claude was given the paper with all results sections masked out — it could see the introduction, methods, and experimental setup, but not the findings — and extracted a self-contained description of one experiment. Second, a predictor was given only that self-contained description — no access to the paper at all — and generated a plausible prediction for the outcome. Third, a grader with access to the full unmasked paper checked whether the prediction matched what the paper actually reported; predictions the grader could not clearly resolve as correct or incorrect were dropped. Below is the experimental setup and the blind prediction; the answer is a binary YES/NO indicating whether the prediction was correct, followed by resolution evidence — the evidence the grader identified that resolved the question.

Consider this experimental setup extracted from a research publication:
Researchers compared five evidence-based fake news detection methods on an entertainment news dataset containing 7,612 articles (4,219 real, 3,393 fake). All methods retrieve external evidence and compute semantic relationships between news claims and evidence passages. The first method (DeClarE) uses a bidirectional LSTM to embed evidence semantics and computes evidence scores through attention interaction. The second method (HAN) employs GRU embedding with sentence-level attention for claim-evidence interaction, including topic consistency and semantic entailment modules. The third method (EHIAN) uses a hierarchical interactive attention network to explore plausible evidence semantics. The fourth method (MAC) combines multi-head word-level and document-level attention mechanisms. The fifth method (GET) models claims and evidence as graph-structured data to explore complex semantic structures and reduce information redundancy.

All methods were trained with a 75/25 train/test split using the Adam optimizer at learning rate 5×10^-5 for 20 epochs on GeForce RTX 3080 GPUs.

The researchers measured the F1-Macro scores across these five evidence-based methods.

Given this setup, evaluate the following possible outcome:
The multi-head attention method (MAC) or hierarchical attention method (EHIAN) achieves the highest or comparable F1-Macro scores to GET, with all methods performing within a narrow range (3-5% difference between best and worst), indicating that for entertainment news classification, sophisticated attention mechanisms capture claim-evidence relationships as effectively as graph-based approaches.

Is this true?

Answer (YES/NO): NO